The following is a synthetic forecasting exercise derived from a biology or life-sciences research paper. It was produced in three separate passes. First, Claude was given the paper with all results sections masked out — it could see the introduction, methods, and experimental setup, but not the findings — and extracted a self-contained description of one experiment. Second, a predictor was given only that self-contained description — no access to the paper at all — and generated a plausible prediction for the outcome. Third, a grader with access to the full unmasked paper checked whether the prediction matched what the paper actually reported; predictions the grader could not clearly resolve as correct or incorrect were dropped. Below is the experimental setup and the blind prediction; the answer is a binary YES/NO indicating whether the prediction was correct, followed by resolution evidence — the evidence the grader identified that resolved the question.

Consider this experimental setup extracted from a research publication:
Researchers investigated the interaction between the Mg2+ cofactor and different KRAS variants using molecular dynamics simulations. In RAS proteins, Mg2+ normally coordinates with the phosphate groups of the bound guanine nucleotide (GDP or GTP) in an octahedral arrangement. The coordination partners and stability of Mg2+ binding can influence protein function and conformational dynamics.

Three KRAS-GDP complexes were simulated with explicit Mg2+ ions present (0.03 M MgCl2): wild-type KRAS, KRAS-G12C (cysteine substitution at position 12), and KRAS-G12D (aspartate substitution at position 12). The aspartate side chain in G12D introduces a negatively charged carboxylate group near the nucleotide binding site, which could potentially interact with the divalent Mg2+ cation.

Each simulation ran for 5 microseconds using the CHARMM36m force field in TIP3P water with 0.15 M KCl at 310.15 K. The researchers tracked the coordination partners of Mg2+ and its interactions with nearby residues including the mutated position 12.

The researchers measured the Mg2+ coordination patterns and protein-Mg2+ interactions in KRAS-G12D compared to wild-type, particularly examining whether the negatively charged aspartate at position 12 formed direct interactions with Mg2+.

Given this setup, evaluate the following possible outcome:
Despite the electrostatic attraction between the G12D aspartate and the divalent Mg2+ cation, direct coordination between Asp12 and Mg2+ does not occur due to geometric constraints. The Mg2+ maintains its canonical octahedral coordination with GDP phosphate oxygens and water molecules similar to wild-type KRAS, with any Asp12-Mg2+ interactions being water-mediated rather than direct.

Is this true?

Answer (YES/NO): NO